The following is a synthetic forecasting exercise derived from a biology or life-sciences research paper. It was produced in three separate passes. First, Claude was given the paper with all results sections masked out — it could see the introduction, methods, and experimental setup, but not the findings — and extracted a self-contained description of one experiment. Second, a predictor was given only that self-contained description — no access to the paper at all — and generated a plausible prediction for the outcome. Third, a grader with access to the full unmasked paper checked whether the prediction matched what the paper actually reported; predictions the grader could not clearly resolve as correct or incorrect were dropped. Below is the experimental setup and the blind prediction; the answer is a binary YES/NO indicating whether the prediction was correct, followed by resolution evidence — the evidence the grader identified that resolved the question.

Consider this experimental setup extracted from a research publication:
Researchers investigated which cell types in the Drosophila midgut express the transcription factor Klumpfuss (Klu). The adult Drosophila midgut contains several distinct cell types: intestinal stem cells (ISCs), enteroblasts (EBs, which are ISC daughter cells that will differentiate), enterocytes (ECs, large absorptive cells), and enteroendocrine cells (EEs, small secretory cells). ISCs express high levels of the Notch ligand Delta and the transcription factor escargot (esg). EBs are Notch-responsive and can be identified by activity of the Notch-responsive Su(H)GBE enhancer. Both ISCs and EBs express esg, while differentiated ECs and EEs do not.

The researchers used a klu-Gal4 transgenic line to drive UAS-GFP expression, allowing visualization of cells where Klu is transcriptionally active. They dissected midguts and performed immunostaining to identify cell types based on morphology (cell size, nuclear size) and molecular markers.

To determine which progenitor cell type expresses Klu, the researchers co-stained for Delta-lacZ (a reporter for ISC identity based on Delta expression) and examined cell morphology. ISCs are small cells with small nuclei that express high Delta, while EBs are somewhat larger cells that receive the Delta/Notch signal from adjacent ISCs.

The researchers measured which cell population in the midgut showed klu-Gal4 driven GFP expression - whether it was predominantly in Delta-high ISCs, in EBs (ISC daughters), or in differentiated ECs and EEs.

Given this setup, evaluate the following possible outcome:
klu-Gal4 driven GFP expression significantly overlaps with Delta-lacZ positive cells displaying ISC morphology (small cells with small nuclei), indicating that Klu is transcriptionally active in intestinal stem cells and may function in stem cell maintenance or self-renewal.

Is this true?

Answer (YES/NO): NO